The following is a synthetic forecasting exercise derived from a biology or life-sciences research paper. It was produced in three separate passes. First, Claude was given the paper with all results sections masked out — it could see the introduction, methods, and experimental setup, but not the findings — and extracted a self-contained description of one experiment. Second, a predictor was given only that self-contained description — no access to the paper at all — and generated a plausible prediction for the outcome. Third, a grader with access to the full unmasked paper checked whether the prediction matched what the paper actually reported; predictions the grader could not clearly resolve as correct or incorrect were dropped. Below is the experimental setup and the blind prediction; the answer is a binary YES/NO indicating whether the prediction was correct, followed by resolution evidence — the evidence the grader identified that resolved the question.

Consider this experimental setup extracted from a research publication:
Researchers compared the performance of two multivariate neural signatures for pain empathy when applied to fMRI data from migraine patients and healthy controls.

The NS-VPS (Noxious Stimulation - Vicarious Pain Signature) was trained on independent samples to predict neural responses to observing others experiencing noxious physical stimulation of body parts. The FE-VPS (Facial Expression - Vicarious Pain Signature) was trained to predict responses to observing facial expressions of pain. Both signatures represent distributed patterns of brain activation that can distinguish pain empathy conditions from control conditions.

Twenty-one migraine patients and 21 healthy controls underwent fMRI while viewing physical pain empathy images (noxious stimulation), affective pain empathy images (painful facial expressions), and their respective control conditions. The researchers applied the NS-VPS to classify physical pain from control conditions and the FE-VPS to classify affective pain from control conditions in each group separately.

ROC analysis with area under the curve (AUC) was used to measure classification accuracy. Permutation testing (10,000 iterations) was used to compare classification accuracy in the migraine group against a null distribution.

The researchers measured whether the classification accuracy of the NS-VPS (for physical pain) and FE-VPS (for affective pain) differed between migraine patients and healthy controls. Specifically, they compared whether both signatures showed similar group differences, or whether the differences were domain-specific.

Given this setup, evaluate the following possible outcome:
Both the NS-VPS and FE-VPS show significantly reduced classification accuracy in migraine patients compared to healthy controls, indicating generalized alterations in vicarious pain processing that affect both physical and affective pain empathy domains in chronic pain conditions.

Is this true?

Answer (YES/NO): NO